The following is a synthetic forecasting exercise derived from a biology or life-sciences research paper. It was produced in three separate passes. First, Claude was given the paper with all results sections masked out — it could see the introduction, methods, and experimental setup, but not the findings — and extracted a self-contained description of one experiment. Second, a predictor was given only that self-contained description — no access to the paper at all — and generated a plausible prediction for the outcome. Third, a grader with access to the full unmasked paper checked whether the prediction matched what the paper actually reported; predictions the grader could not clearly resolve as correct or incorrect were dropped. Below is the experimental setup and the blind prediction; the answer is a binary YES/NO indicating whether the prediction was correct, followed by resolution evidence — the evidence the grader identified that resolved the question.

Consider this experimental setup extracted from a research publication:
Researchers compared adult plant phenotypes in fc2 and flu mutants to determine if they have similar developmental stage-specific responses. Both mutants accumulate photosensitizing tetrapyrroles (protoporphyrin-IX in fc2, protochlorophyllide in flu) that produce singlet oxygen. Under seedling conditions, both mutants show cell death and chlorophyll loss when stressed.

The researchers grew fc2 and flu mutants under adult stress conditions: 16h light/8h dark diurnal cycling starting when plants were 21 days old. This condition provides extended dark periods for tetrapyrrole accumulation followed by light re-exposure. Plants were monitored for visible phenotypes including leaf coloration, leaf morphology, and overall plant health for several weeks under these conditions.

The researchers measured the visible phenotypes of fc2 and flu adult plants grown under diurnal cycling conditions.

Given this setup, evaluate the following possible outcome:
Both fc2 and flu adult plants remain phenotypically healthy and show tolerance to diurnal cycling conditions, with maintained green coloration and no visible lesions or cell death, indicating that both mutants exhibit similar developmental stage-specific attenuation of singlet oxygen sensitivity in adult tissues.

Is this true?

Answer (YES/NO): NO